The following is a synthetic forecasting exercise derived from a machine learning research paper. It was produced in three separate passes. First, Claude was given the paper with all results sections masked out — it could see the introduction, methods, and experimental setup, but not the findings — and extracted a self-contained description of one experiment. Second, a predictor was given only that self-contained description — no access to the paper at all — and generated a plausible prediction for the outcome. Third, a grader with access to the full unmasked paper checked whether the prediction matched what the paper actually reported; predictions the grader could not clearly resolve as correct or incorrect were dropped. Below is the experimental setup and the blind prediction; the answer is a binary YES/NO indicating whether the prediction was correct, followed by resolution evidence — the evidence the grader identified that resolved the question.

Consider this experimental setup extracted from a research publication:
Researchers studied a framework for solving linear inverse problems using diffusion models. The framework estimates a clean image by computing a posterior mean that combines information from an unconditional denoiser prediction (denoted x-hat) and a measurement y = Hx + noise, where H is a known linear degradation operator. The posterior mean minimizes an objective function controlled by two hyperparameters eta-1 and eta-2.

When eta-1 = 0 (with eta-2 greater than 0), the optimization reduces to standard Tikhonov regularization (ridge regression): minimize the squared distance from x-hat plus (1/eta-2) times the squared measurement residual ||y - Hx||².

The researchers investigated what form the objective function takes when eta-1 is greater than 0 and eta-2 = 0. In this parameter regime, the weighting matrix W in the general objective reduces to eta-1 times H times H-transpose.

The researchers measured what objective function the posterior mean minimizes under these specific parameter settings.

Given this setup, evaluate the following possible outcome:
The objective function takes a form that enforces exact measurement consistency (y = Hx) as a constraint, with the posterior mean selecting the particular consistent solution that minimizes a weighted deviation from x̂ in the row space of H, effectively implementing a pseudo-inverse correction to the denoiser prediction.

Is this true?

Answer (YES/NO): NO